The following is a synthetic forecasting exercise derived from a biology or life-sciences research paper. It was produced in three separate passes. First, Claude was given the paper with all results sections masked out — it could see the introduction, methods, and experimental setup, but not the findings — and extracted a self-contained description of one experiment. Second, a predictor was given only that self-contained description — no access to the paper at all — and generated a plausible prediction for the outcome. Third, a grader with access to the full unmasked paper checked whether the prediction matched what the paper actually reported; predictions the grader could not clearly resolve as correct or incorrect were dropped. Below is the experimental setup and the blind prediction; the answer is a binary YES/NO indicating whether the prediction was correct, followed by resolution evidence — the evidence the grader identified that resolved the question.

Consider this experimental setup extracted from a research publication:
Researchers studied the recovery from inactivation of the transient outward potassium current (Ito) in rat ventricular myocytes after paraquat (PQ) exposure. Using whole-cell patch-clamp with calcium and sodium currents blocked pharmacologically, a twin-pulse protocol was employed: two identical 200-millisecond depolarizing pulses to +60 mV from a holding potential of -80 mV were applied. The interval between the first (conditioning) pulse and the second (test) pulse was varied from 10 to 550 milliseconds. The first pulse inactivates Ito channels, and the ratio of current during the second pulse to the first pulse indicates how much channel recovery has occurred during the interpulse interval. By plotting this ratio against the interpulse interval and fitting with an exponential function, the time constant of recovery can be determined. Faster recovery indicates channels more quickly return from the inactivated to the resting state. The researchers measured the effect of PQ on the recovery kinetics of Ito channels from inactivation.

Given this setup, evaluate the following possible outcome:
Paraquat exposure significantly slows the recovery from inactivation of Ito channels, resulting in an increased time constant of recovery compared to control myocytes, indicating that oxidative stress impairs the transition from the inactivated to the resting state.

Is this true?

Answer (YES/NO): NO